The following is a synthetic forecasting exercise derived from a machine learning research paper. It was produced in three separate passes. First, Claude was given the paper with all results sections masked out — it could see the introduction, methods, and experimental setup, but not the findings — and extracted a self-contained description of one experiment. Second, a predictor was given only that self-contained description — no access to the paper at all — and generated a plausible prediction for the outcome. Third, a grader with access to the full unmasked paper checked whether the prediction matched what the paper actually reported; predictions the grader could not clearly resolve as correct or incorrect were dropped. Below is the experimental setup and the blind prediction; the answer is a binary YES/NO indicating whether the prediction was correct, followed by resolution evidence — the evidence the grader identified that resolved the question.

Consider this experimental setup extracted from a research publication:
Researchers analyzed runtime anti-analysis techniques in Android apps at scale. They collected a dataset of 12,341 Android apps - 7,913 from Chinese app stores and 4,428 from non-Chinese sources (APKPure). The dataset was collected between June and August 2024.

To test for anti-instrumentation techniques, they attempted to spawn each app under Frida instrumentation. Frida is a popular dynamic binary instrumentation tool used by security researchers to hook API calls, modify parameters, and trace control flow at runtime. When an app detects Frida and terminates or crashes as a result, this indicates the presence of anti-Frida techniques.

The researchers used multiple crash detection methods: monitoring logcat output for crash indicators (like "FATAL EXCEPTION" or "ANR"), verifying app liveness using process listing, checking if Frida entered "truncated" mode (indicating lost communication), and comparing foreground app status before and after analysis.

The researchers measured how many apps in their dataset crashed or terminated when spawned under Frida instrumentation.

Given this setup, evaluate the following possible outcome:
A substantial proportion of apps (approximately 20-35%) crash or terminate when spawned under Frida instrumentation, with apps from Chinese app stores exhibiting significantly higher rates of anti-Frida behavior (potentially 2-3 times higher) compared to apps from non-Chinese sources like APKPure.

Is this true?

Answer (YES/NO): NO